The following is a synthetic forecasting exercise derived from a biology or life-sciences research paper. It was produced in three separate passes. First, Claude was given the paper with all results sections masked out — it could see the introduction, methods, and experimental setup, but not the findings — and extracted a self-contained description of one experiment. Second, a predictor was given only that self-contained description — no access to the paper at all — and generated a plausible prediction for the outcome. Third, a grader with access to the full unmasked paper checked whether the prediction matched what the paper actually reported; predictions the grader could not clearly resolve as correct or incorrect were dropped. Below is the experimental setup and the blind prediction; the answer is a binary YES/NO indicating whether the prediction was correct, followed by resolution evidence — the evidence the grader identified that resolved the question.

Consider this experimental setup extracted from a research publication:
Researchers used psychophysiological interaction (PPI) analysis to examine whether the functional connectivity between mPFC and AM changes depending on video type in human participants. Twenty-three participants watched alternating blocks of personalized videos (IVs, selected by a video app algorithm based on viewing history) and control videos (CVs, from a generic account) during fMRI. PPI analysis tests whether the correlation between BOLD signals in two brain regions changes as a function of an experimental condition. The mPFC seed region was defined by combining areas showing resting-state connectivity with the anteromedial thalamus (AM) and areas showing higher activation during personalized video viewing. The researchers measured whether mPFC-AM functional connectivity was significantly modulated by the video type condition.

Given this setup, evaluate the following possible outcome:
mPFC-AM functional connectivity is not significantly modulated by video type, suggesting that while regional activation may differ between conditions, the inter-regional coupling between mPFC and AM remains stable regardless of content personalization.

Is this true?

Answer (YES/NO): NO